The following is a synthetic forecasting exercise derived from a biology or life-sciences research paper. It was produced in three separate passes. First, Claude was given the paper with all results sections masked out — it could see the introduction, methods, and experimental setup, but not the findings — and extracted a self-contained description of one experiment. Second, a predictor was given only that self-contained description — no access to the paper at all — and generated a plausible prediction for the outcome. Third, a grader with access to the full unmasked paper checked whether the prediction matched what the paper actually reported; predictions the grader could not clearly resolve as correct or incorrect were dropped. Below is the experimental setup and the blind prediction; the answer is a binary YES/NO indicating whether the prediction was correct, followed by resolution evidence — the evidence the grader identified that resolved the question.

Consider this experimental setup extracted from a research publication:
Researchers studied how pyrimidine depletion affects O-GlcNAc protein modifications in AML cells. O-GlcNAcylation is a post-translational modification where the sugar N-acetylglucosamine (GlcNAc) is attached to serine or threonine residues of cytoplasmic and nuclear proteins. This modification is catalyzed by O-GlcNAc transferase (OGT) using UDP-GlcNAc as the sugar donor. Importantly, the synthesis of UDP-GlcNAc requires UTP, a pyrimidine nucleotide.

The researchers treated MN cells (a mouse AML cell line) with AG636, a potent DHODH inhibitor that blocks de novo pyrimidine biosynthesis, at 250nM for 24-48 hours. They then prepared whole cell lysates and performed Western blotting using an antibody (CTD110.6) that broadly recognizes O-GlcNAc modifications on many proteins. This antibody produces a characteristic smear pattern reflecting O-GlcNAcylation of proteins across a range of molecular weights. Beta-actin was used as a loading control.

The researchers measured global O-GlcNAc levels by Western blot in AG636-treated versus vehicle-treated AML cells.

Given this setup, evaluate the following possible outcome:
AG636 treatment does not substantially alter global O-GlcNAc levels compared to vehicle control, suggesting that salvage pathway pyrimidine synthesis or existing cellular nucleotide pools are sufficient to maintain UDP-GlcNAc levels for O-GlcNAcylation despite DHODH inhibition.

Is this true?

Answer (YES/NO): NO